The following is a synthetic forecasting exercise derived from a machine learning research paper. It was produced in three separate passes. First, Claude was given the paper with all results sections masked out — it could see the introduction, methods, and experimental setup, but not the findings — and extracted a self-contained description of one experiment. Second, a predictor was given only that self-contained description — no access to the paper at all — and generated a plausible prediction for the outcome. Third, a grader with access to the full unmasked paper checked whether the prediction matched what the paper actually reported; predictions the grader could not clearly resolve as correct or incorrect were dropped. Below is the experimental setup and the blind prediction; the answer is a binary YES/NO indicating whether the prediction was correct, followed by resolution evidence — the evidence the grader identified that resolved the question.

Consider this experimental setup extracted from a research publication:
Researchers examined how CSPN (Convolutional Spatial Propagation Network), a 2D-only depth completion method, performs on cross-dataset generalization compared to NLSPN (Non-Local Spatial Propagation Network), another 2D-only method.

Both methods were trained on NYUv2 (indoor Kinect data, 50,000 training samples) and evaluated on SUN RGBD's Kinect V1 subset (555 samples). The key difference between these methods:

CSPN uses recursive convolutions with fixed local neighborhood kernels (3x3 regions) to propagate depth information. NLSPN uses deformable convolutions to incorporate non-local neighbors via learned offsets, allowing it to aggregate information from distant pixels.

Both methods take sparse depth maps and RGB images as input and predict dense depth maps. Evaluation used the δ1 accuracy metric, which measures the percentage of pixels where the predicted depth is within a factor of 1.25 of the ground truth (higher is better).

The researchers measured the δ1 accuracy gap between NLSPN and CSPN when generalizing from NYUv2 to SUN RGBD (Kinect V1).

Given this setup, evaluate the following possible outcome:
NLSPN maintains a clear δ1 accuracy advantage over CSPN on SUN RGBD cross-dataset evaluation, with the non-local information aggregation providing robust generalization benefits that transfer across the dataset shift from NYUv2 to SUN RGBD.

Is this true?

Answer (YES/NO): YES